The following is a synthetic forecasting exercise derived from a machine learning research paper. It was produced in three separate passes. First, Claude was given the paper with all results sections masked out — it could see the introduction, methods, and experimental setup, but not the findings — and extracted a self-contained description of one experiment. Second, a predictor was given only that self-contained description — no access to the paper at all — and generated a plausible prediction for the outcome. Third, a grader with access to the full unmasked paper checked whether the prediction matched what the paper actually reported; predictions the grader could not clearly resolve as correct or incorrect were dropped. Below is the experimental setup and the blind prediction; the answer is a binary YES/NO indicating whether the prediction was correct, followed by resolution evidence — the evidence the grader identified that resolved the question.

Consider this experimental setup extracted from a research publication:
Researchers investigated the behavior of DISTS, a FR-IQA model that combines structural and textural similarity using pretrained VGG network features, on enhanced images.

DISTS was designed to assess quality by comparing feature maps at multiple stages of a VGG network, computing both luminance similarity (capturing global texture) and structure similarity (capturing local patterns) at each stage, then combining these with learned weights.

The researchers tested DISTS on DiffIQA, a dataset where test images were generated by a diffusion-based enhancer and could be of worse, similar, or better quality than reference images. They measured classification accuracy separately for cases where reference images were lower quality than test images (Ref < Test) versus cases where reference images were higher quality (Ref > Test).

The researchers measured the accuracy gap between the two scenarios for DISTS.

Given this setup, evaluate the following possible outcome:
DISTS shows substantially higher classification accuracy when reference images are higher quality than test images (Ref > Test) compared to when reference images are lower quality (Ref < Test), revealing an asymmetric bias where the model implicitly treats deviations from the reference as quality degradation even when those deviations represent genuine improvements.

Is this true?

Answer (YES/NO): YES